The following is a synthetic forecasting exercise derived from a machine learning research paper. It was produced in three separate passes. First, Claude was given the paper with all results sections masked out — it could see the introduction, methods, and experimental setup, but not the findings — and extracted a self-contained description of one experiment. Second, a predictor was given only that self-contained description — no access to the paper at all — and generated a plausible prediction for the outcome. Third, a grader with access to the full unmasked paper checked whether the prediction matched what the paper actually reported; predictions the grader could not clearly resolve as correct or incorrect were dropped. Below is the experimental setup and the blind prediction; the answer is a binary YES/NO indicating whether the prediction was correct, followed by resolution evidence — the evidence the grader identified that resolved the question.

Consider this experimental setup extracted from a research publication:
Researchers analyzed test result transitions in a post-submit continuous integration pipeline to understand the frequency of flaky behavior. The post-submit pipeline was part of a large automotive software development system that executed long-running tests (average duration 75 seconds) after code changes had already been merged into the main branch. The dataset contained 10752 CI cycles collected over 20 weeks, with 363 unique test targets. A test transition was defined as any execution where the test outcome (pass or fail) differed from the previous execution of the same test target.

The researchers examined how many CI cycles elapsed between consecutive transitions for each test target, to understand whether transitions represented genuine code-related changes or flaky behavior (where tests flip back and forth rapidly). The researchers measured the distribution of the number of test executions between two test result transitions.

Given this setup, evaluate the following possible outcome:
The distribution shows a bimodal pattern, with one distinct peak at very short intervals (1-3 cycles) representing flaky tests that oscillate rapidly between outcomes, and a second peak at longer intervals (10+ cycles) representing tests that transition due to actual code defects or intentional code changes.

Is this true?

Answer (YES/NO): NO